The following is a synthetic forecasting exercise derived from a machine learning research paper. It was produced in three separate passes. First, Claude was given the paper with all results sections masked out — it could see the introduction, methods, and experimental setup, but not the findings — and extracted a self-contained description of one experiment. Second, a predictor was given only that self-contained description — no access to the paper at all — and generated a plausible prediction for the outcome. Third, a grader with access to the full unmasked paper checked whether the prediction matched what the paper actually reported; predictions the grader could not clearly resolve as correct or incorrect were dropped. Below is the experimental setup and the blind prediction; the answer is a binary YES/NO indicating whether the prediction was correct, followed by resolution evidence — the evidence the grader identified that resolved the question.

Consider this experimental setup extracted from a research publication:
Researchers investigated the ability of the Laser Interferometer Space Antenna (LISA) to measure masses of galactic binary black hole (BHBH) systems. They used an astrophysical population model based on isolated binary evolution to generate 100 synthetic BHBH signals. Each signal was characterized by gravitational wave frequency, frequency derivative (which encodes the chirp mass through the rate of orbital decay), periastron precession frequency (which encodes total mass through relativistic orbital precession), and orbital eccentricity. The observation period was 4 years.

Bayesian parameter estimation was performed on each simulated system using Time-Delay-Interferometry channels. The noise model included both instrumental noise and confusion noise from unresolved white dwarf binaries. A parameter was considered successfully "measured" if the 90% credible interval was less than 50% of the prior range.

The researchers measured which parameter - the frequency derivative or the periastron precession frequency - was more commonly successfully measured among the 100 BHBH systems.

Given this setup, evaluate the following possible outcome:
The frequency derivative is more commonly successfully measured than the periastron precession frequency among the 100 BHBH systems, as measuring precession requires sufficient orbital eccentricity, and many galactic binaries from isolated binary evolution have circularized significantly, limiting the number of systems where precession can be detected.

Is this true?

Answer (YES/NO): NO